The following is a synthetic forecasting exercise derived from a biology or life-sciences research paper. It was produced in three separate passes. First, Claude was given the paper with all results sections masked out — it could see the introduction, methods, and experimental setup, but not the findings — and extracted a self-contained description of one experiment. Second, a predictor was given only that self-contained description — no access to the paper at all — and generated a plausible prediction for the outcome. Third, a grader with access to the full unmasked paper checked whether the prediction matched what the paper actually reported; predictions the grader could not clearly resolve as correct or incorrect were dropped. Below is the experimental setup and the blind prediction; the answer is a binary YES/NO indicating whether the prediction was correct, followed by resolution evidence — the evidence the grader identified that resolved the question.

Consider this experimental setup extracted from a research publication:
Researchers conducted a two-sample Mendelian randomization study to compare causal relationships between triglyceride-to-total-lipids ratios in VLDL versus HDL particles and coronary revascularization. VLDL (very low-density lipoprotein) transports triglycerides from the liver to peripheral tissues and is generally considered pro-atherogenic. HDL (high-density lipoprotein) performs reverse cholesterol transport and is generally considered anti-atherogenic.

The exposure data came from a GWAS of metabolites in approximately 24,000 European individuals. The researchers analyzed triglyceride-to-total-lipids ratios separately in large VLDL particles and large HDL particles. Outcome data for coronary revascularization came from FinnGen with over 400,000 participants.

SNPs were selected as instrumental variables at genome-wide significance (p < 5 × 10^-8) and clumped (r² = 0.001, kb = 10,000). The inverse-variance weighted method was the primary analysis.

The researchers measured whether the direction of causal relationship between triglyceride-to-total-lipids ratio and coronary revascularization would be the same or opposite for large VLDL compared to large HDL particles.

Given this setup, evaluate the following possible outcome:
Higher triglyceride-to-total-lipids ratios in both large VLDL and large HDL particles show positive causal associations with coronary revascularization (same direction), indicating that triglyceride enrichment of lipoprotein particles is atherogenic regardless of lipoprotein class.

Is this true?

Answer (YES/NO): NO